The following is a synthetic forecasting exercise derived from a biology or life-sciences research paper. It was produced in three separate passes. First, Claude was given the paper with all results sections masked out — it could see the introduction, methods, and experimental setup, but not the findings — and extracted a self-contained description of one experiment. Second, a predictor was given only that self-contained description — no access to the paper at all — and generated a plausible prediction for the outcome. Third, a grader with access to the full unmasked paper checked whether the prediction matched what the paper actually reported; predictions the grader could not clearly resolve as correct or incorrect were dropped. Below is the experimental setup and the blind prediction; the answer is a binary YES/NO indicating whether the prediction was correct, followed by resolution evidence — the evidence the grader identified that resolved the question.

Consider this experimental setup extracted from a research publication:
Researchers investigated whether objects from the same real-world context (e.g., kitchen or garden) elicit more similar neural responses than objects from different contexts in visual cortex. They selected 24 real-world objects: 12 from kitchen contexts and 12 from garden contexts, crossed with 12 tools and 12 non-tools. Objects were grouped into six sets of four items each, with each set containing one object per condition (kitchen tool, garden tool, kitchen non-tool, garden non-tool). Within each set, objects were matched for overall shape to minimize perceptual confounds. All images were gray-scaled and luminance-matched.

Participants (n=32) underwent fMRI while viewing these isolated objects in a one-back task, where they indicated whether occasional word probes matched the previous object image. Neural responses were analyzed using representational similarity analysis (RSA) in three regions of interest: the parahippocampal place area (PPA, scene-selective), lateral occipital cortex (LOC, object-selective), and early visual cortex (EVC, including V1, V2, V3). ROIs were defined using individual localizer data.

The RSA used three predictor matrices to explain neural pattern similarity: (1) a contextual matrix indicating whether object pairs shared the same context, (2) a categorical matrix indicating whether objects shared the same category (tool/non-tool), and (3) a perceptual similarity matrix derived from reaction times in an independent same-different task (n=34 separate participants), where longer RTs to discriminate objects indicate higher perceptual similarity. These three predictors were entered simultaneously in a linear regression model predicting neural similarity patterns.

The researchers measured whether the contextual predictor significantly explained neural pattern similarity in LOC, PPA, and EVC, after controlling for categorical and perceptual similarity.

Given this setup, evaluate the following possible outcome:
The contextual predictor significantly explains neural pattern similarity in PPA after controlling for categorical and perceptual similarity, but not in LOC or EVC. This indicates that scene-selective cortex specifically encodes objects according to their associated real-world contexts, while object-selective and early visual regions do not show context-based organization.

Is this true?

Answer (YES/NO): NO